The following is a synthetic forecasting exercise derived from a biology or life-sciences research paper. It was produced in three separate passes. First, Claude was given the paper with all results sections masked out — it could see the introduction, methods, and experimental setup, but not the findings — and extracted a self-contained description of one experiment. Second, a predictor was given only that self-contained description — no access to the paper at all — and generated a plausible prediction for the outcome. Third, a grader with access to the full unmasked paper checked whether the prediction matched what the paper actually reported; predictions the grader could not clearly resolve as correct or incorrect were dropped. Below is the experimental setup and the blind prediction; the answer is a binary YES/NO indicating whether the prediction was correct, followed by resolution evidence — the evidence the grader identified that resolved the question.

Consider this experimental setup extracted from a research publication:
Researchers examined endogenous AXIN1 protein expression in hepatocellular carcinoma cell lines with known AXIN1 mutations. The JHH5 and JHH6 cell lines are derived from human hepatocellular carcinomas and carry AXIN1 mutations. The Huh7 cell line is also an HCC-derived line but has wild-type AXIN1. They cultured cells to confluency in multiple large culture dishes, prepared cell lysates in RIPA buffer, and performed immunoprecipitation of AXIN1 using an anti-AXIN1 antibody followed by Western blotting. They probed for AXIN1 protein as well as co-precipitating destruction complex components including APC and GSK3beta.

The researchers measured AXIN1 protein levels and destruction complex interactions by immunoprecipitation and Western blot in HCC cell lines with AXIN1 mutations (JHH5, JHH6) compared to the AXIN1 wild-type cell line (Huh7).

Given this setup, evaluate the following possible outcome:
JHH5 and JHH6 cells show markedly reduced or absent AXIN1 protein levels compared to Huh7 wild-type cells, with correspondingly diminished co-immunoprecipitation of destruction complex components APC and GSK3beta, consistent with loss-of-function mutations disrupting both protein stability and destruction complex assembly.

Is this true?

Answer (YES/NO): NO